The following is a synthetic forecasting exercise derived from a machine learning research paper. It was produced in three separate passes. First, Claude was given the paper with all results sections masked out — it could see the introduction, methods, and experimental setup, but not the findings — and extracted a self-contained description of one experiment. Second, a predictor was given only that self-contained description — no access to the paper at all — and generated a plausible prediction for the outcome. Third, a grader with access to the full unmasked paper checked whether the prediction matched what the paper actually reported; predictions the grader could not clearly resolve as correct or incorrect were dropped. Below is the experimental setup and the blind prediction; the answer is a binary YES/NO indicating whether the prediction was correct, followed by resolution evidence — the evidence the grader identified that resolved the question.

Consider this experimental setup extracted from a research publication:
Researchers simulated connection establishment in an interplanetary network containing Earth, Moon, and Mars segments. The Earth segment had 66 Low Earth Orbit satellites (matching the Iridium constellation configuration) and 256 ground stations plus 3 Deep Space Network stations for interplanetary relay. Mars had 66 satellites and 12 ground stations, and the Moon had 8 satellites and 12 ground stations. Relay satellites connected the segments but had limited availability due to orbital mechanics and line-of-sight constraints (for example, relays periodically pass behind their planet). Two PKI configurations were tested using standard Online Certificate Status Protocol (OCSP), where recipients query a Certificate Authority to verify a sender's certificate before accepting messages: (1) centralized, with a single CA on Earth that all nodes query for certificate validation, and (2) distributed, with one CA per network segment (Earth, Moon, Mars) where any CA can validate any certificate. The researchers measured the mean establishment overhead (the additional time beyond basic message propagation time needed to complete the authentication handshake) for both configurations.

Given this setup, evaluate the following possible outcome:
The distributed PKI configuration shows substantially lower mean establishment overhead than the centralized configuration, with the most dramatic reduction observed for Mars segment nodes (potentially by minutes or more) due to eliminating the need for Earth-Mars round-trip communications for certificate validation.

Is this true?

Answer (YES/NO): NO